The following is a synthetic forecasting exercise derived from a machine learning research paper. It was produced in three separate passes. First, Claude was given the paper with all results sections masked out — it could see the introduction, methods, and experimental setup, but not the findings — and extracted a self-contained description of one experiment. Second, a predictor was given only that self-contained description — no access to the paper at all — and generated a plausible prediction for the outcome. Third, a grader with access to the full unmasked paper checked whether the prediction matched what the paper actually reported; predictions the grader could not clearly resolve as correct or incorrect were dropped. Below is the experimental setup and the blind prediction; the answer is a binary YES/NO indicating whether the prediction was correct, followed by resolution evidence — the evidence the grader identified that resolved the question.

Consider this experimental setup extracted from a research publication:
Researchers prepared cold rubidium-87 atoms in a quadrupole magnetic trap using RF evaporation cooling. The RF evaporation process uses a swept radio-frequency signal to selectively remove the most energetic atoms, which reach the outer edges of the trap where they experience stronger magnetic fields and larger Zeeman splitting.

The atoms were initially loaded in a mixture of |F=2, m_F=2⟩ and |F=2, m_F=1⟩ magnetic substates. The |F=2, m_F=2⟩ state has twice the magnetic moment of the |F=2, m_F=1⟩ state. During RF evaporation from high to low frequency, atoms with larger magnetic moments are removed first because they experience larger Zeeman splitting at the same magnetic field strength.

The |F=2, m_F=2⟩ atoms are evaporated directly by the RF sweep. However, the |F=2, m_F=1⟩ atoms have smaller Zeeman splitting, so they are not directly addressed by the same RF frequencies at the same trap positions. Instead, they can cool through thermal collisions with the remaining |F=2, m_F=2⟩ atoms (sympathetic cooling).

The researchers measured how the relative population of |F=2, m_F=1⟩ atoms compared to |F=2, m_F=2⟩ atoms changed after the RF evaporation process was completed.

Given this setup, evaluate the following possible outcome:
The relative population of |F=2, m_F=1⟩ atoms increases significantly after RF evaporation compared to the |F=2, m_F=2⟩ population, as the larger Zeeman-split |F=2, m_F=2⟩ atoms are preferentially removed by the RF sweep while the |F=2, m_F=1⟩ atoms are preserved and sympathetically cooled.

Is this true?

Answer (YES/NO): YES